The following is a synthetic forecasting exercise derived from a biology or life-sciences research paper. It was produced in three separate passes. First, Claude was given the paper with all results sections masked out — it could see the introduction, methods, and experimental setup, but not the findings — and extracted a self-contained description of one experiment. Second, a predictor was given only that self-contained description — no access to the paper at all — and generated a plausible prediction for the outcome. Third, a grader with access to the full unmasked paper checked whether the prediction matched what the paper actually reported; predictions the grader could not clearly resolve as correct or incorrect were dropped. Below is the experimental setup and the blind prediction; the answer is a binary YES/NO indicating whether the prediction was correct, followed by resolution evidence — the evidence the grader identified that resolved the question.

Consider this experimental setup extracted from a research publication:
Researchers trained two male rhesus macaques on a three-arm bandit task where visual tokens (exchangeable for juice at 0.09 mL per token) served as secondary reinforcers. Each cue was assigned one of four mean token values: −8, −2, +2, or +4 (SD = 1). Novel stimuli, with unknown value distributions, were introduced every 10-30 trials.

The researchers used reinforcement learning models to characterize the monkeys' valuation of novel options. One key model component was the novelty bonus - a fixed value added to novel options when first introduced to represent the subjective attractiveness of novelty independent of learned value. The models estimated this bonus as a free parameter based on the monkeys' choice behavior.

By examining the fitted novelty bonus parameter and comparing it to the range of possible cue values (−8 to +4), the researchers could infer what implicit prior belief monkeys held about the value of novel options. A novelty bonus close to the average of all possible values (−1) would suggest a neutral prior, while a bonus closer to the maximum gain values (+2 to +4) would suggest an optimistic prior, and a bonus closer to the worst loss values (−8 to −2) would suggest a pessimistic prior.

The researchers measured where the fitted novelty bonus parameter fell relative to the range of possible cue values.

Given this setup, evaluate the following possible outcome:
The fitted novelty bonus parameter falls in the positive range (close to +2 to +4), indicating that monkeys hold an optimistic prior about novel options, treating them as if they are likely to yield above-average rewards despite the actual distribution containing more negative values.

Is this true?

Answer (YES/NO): YES